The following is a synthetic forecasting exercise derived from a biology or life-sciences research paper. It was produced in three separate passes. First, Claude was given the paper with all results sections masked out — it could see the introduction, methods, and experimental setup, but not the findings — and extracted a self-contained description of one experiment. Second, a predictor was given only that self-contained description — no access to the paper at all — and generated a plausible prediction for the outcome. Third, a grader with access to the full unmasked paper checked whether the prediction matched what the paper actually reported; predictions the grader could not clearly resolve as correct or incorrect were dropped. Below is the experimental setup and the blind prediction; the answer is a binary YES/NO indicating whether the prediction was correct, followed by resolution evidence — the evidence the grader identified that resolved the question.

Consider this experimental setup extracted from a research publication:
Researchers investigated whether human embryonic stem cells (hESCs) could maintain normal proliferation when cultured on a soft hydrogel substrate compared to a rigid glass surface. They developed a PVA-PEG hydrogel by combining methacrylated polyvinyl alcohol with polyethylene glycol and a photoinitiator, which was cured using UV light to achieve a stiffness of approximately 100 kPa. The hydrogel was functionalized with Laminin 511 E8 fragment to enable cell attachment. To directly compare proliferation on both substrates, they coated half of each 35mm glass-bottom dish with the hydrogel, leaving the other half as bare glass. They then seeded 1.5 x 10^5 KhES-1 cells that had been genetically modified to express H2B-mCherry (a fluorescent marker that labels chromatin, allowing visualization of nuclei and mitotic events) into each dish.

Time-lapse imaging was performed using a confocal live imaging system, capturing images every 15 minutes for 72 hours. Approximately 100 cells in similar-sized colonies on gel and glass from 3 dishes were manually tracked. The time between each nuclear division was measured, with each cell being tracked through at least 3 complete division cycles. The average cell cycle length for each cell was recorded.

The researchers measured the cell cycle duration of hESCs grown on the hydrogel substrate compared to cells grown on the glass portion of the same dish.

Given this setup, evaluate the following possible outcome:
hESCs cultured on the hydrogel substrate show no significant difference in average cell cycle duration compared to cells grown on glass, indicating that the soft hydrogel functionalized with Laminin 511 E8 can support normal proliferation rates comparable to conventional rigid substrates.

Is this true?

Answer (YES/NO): YES